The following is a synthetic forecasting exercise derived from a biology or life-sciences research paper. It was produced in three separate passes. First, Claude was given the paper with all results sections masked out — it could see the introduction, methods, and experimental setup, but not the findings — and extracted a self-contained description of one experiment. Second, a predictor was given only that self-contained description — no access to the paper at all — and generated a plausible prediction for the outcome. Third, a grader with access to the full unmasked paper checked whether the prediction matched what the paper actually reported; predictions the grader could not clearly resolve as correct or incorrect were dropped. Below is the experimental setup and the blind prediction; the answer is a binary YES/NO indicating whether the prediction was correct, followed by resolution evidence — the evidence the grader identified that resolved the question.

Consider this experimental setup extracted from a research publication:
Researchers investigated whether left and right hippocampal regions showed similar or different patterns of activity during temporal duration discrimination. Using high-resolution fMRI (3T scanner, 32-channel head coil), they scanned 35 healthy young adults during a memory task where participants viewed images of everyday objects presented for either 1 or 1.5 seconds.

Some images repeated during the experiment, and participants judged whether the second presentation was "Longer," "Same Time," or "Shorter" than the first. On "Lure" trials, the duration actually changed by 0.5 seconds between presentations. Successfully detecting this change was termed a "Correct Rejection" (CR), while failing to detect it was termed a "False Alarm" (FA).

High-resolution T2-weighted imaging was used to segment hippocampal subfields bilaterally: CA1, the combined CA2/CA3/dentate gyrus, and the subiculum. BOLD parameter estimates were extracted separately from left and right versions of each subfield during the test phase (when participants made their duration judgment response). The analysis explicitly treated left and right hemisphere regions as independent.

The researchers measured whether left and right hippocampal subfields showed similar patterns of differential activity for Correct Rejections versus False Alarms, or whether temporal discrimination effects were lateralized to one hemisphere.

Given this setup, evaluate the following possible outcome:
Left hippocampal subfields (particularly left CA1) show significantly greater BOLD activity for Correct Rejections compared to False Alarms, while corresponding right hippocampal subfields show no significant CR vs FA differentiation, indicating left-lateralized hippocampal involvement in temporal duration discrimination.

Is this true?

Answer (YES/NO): NO